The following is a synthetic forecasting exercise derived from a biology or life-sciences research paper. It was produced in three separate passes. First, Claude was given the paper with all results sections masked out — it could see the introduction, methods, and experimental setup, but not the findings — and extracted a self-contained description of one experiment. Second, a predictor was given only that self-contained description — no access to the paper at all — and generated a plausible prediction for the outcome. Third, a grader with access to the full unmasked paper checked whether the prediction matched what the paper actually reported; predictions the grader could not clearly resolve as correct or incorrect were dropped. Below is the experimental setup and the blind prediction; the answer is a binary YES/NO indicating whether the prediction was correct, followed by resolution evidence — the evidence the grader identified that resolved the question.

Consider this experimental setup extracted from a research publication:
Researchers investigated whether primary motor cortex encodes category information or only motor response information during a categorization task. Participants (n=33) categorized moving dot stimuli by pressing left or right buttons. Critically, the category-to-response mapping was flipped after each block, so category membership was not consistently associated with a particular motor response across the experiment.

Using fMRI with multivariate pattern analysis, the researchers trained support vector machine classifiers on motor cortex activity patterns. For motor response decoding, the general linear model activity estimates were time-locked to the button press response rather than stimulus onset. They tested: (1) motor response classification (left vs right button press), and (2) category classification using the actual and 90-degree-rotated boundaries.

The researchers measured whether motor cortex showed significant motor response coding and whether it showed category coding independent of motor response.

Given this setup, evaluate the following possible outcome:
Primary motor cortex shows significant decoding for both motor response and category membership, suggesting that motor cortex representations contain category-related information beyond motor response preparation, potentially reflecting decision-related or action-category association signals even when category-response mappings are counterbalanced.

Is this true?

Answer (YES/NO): NO